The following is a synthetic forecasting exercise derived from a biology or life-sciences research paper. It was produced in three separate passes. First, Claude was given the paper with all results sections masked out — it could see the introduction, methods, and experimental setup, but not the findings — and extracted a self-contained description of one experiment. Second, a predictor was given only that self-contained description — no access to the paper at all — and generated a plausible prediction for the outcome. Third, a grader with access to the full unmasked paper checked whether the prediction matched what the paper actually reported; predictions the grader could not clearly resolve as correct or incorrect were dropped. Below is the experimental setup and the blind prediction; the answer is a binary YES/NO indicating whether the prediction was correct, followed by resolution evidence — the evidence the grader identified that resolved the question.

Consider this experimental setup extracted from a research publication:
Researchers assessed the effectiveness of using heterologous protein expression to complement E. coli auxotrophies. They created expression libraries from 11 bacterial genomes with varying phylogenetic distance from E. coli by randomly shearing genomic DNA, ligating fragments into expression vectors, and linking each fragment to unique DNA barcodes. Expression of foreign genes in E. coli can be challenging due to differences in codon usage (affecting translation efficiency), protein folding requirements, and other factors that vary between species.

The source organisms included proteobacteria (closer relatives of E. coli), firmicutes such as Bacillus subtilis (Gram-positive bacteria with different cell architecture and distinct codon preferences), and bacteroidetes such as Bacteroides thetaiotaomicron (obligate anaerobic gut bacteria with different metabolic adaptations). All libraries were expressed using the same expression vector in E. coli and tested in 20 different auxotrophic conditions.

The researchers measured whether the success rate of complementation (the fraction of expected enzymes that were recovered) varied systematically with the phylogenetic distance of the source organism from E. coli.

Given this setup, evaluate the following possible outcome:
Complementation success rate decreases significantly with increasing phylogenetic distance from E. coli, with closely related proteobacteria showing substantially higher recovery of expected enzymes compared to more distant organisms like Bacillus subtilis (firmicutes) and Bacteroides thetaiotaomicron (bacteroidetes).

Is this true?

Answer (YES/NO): NO